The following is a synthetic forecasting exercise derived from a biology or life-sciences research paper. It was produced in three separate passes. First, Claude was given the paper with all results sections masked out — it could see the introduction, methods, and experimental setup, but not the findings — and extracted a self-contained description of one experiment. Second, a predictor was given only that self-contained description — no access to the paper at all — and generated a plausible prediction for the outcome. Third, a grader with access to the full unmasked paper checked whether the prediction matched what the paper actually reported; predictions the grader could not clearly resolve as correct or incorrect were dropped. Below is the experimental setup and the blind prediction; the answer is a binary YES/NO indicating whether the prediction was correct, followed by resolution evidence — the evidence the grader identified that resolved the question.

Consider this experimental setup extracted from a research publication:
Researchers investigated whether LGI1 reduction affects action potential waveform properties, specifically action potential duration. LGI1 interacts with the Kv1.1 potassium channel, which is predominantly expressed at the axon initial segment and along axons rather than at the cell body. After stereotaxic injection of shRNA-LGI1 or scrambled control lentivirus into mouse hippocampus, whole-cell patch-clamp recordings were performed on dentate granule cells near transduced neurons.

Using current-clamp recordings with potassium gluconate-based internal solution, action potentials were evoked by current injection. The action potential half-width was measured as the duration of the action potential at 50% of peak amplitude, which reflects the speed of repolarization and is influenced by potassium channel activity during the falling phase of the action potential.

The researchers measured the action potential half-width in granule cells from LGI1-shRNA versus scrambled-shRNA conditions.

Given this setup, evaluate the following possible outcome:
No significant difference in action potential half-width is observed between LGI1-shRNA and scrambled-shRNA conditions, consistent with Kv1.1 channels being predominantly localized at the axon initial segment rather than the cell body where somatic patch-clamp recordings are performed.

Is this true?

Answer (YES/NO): YES